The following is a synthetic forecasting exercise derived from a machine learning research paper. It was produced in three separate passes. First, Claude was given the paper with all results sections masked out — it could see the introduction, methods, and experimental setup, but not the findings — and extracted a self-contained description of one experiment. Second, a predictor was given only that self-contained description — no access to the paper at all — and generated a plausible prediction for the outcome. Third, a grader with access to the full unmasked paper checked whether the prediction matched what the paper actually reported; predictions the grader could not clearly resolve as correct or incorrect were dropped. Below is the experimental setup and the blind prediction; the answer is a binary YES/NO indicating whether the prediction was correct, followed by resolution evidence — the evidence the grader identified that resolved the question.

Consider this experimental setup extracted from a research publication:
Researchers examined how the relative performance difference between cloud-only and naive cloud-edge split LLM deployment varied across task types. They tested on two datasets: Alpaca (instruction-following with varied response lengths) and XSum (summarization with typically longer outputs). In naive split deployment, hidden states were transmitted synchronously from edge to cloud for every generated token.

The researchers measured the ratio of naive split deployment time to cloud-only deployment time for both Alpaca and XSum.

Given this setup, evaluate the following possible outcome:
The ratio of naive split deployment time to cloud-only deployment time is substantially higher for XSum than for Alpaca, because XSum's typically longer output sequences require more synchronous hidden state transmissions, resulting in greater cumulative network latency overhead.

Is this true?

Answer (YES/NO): YES